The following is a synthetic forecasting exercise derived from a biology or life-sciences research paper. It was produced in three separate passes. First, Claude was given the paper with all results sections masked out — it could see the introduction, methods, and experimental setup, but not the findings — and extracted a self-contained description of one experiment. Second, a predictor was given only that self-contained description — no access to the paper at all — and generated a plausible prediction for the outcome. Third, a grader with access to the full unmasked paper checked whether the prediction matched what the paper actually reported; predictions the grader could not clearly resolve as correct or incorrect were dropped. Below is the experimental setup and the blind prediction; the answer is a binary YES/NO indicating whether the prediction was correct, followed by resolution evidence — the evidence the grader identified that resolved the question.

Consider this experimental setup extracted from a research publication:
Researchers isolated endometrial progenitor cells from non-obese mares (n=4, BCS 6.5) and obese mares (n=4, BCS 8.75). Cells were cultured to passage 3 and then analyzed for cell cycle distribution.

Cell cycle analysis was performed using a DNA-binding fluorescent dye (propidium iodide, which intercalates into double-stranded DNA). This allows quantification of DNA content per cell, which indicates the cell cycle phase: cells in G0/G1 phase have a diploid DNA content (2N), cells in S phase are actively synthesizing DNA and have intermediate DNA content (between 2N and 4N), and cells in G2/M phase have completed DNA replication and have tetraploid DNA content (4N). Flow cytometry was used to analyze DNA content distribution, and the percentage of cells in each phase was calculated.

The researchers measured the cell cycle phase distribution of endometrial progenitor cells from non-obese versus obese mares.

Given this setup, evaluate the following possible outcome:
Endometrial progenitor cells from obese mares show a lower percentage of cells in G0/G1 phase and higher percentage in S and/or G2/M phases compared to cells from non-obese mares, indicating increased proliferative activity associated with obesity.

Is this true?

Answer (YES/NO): NO